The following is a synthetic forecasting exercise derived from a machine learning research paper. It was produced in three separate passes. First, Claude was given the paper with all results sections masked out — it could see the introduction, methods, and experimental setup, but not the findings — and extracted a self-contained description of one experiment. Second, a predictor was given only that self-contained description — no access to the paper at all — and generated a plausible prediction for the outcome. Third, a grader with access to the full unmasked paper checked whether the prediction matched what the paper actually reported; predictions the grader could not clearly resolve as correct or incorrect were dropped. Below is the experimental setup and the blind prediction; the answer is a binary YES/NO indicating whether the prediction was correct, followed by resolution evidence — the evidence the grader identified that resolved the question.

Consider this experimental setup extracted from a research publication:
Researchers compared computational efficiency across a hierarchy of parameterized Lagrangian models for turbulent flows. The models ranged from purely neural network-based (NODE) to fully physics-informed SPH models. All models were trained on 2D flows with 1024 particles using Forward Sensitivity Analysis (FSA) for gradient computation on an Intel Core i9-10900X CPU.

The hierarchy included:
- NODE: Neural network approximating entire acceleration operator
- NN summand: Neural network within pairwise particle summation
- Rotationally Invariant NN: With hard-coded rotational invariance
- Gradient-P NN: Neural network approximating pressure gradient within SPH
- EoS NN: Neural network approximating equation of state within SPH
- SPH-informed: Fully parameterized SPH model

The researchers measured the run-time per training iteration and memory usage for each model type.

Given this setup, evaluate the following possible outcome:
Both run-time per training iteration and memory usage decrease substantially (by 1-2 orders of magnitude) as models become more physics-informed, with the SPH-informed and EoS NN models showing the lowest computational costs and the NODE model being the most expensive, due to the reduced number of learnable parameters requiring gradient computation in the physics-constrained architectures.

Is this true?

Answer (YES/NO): NO